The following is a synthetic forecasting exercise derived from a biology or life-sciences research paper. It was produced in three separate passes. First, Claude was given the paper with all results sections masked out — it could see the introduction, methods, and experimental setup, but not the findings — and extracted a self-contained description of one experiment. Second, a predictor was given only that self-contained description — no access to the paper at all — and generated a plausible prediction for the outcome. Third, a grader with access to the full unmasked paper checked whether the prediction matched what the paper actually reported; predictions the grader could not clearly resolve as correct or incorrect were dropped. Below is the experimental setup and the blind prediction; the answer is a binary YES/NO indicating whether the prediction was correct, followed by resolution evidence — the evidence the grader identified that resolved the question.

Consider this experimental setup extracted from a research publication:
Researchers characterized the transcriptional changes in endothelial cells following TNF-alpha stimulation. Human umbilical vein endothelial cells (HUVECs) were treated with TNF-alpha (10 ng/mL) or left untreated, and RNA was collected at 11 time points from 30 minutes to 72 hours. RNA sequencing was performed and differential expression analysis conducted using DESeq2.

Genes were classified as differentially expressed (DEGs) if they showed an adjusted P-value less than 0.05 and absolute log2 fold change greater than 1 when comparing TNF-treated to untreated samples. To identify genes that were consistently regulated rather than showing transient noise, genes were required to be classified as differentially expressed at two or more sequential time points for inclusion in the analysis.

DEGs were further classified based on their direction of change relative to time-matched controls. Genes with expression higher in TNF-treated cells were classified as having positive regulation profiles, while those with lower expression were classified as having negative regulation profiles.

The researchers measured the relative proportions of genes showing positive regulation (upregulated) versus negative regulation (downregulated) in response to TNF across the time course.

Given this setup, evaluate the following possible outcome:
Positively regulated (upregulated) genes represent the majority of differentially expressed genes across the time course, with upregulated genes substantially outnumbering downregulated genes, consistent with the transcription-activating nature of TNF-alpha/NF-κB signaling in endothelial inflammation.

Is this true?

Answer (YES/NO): YES